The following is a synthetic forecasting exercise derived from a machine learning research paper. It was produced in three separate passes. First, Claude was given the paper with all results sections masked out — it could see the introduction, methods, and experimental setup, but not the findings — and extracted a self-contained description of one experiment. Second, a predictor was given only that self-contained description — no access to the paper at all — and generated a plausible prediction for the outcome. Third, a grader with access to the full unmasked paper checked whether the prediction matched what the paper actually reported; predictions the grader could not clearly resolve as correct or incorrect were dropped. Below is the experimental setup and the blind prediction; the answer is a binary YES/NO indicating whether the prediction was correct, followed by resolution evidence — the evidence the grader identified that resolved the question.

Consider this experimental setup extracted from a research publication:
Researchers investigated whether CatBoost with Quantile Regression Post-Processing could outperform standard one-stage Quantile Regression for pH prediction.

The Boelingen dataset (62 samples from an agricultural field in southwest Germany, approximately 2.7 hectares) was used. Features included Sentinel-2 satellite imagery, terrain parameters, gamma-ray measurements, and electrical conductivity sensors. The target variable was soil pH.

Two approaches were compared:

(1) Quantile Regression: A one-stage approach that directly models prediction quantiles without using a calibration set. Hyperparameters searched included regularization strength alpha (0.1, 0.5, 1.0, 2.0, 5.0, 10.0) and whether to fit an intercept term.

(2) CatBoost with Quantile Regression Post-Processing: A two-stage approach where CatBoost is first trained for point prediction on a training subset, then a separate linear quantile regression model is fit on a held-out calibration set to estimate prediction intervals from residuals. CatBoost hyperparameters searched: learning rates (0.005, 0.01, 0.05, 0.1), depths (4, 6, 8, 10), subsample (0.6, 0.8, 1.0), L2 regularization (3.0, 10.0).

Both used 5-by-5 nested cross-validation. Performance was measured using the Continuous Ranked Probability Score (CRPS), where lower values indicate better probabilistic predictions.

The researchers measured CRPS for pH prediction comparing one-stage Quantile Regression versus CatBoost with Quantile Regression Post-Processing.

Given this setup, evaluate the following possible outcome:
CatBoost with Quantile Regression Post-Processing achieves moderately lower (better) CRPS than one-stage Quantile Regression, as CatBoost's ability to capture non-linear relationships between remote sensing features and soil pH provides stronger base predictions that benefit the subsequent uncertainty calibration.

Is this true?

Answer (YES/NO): NO